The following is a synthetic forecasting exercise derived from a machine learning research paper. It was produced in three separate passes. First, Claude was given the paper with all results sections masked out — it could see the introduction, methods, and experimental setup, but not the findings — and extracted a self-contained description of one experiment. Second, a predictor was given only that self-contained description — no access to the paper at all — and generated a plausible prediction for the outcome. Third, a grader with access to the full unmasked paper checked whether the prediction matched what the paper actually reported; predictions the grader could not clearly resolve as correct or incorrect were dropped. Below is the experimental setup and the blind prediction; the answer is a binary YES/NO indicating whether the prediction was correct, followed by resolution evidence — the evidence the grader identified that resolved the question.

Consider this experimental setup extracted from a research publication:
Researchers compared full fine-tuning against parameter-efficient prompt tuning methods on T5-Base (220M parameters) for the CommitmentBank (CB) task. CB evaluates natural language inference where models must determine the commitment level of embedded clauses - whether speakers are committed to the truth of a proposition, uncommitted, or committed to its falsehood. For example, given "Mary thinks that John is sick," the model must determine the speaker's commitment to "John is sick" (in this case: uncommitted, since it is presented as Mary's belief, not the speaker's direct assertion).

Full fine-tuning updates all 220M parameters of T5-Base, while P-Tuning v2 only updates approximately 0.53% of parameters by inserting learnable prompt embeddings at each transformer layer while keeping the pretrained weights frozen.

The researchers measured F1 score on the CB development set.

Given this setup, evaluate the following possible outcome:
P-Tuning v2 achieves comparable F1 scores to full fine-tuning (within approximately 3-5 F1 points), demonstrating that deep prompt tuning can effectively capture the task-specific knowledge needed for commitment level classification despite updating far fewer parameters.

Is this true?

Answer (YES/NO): NO